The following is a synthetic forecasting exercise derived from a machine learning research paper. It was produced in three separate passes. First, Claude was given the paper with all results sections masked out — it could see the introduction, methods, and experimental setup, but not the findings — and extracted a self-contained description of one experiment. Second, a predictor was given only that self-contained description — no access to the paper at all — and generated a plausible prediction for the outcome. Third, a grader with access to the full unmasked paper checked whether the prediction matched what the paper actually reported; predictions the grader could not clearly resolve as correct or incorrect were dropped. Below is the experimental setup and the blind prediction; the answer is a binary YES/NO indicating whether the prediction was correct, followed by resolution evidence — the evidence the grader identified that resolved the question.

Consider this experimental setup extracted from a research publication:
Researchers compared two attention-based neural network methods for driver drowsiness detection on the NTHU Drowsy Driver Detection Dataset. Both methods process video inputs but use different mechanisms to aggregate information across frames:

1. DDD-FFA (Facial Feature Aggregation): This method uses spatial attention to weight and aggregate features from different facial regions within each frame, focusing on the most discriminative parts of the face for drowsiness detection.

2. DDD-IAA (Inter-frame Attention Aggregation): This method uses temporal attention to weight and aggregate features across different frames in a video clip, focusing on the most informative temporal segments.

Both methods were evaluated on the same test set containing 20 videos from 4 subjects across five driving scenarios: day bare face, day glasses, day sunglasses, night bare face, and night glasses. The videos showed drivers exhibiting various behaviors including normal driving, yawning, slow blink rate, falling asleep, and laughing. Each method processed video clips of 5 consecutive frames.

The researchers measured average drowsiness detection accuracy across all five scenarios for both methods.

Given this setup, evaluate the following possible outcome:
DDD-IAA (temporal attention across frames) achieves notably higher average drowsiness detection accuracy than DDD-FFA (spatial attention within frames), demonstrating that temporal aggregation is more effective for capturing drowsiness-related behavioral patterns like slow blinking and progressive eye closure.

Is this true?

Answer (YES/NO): YES